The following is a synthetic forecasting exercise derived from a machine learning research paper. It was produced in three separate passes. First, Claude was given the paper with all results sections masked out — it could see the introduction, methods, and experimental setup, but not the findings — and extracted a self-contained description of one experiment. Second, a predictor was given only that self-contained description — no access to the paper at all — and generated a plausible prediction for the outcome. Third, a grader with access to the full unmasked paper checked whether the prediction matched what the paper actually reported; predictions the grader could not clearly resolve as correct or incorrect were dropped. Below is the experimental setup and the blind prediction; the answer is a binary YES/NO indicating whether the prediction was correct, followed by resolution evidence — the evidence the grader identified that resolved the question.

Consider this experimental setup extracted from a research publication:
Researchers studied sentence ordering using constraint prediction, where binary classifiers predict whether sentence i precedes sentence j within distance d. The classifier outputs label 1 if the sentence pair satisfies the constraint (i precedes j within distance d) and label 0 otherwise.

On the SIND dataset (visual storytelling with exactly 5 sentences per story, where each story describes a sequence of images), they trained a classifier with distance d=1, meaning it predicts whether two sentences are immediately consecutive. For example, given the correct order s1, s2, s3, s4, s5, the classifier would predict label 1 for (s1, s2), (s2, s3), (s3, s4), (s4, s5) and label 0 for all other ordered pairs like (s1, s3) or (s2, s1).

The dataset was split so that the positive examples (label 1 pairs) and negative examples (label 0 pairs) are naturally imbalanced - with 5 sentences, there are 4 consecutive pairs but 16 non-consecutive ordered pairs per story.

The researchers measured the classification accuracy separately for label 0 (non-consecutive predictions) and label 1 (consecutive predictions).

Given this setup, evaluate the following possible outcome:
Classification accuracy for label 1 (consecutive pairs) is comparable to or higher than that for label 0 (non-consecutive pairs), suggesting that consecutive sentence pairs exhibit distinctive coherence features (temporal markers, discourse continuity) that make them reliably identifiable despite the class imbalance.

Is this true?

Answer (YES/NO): YES